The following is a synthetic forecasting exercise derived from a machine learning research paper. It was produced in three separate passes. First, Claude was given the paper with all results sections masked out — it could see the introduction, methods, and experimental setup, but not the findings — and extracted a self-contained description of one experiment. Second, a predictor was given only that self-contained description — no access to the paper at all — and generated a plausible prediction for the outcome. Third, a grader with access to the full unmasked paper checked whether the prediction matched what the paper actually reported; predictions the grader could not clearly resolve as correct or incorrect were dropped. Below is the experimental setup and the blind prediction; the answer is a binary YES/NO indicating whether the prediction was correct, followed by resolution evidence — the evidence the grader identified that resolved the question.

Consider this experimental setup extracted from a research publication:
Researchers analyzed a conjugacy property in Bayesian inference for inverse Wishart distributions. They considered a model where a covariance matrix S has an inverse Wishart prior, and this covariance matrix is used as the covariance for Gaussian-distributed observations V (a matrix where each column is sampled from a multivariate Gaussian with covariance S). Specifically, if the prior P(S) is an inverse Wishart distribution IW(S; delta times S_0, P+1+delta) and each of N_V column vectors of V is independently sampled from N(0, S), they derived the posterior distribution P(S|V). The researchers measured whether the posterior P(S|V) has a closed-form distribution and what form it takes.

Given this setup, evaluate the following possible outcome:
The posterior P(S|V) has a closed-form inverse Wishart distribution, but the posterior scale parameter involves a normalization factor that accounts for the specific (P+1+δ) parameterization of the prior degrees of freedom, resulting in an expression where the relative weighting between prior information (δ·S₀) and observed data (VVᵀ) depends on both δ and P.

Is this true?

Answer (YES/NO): NO